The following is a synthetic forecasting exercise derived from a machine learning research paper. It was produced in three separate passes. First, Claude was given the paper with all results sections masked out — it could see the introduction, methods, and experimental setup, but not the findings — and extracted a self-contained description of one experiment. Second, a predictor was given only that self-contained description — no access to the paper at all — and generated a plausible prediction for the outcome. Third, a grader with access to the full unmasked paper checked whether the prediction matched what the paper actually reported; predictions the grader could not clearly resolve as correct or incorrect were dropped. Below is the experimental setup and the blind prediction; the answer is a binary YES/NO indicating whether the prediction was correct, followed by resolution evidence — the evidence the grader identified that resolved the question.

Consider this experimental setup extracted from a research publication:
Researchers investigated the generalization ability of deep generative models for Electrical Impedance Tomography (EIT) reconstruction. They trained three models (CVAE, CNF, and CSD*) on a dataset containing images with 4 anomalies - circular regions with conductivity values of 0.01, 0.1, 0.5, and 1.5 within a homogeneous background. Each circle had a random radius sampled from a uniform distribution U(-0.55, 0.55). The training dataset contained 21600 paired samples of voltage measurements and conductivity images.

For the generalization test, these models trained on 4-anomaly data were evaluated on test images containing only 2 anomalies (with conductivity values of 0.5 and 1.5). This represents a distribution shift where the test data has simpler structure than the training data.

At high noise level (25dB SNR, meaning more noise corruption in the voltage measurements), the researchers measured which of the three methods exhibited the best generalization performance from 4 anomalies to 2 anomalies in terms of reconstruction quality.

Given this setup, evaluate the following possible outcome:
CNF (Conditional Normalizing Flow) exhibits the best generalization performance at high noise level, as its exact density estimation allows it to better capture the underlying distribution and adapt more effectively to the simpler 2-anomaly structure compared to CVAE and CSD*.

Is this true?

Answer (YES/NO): NO